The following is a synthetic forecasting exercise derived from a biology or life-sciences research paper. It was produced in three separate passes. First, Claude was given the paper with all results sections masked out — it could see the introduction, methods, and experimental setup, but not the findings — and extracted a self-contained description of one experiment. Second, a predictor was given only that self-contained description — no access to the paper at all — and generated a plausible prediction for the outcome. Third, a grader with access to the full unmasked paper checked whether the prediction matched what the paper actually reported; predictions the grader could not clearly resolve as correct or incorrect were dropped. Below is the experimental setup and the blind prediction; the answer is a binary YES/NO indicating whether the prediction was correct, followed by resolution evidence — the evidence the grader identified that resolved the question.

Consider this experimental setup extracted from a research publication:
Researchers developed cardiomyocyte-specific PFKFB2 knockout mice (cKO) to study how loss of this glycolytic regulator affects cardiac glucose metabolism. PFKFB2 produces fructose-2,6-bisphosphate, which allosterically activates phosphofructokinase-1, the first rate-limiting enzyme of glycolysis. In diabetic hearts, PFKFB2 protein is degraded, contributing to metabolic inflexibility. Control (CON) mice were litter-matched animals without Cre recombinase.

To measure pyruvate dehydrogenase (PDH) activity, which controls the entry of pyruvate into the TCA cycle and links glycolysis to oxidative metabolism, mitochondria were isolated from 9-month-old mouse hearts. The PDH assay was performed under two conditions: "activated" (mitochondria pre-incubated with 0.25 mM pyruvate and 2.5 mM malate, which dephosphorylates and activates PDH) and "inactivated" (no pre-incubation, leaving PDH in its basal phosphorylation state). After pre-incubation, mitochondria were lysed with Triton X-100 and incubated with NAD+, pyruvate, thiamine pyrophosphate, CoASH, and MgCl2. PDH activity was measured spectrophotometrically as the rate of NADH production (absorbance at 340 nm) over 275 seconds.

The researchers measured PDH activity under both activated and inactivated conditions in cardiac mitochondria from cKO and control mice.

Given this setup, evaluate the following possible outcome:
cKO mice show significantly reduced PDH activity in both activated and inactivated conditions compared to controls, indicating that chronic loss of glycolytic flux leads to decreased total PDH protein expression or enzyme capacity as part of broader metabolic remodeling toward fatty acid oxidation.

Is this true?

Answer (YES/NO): NO